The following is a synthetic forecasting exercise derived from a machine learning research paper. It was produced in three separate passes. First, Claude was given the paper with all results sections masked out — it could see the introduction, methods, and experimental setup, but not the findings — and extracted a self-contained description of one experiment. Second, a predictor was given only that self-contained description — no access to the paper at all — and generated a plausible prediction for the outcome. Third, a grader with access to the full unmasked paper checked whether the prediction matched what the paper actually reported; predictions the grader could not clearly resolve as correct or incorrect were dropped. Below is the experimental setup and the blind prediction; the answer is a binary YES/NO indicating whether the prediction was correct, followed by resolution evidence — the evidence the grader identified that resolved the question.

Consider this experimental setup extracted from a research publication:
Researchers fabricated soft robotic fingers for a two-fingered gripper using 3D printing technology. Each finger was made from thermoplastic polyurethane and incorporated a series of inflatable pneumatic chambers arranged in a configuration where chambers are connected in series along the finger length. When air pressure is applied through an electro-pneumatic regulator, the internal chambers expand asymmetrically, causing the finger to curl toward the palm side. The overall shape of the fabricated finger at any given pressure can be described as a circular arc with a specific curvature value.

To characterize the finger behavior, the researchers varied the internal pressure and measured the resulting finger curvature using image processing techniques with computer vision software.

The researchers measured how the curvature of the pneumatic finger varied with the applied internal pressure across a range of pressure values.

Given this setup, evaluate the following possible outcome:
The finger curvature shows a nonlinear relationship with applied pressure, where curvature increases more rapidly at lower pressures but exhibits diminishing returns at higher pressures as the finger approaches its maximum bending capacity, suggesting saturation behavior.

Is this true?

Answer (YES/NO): NO